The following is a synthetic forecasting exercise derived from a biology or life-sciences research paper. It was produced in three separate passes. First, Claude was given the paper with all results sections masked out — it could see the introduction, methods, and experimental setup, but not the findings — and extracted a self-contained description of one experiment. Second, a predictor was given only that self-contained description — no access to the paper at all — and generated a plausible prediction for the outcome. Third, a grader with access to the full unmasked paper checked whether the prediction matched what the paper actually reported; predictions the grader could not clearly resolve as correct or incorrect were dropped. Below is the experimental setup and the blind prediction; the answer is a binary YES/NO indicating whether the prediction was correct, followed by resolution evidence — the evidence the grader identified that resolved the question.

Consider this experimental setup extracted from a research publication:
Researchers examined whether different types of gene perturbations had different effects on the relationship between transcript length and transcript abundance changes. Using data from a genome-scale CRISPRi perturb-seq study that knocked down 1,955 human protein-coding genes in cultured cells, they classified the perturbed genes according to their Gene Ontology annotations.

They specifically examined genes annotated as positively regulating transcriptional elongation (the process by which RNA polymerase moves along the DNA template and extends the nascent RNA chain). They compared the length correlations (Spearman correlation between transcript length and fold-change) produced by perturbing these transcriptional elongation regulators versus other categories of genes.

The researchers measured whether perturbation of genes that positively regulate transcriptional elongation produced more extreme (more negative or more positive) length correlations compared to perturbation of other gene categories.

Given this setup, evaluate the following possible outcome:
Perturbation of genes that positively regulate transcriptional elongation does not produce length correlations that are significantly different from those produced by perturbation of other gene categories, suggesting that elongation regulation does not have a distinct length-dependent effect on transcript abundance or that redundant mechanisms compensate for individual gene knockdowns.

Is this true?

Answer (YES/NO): NO